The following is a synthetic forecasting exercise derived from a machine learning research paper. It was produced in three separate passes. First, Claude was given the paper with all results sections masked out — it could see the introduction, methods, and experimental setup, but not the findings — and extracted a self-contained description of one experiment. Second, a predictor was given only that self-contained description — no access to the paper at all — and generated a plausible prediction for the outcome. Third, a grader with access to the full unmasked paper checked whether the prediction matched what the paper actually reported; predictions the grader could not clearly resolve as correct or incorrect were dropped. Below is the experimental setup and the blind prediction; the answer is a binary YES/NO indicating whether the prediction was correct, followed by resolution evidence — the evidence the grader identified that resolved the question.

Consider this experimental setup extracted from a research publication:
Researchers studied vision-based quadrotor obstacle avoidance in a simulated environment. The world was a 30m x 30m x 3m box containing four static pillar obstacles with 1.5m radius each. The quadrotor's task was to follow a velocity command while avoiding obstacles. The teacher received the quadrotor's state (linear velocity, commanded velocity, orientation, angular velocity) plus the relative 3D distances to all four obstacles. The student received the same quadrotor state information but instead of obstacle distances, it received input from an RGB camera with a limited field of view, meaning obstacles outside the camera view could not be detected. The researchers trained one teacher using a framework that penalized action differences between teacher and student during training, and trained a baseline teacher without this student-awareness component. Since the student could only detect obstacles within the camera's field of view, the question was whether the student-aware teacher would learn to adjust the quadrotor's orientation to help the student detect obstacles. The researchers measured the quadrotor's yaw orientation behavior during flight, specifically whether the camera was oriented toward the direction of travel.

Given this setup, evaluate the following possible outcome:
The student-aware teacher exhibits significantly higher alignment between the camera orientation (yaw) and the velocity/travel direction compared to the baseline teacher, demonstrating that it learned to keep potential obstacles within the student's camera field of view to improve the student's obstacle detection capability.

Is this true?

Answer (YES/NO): YES